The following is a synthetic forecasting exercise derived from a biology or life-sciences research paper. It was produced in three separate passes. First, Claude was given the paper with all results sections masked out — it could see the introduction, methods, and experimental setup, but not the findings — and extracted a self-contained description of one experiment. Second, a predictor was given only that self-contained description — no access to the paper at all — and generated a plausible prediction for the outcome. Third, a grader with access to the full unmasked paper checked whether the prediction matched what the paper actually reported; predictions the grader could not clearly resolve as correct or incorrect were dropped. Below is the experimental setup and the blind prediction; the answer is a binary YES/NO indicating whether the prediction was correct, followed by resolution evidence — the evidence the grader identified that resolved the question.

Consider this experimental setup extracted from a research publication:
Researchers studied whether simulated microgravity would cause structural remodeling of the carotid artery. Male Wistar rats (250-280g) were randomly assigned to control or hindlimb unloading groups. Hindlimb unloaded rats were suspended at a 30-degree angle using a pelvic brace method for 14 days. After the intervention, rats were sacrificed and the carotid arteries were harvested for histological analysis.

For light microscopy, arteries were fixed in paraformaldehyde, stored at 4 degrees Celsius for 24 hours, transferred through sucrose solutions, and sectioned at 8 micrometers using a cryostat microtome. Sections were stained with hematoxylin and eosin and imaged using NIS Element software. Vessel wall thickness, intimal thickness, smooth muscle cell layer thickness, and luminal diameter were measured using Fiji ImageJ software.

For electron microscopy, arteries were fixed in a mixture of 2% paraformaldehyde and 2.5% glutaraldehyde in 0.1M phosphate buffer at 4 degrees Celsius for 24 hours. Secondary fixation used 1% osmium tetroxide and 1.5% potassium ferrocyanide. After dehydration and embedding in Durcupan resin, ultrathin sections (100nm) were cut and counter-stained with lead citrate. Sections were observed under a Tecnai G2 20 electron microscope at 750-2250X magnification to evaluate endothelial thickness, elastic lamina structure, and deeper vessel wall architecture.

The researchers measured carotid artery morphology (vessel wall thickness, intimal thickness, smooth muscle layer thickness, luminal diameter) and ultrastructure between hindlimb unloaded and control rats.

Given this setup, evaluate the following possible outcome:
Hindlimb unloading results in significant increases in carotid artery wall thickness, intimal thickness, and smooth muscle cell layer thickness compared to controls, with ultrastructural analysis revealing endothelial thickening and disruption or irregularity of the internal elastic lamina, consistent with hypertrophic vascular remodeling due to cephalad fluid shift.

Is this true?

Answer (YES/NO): NO